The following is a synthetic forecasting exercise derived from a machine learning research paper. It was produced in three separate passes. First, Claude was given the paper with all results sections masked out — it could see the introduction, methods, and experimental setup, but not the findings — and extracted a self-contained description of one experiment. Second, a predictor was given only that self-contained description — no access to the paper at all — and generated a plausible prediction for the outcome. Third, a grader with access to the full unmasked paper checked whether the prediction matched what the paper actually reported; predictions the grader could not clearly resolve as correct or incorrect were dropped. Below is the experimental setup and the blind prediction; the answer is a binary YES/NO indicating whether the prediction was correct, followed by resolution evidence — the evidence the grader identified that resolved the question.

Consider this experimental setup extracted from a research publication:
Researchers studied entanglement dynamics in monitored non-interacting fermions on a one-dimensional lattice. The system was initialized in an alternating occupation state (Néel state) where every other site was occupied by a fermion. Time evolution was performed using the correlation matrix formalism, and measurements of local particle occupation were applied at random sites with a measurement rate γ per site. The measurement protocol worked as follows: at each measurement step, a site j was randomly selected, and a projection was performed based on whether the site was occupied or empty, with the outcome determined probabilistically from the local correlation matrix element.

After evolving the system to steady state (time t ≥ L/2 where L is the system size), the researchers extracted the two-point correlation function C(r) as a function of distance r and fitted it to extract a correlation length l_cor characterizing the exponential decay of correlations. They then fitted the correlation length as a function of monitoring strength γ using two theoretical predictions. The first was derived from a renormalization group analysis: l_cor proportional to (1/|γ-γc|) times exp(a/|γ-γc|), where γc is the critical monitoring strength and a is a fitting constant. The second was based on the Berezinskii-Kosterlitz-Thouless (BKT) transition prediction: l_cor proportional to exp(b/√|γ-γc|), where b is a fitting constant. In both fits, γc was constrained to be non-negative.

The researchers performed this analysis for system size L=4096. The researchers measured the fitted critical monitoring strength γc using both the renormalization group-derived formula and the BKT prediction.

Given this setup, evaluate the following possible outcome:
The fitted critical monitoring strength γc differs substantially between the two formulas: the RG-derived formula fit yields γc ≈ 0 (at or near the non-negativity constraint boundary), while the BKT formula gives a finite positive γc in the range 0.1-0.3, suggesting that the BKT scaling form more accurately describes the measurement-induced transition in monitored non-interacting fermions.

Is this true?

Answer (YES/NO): NO